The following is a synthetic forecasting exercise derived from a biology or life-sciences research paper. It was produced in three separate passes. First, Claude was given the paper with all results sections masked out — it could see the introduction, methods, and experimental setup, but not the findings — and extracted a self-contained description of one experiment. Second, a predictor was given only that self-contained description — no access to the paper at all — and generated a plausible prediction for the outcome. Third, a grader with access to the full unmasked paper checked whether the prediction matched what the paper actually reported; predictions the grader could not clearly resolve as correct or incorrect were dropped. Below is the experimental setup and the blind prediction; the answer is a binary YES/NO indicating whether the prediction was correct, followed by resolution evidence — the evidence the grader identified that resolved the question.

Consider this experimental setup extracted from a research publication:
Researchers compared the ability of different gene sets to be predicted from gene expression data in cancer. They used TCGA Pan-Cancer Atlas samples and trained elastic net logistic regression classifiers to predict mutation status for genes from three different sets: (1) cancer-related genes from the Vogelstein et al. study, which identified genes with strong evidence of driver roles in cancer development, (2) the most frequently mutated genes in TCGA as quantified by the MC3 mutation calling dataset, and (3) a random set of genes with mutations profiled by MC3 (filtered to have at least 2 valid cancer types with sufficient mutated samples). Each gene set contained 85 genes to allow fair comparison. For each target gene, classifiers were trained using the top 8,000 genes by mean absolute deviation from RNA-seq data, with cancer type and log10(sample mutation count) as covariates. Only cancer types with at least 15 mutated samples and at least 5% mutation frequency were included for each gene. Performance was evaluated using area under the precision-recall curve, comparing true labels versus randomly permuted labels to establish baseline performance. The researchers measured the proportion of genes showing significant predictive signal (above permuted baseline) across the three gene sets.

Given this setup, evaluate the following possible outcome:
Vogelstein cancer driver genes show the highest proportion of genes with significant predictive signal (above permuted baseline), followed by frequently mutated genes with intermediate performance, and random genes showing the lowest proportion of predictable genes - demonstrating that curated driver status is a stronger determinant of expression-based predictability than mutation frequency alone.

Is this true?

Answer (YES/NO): NO